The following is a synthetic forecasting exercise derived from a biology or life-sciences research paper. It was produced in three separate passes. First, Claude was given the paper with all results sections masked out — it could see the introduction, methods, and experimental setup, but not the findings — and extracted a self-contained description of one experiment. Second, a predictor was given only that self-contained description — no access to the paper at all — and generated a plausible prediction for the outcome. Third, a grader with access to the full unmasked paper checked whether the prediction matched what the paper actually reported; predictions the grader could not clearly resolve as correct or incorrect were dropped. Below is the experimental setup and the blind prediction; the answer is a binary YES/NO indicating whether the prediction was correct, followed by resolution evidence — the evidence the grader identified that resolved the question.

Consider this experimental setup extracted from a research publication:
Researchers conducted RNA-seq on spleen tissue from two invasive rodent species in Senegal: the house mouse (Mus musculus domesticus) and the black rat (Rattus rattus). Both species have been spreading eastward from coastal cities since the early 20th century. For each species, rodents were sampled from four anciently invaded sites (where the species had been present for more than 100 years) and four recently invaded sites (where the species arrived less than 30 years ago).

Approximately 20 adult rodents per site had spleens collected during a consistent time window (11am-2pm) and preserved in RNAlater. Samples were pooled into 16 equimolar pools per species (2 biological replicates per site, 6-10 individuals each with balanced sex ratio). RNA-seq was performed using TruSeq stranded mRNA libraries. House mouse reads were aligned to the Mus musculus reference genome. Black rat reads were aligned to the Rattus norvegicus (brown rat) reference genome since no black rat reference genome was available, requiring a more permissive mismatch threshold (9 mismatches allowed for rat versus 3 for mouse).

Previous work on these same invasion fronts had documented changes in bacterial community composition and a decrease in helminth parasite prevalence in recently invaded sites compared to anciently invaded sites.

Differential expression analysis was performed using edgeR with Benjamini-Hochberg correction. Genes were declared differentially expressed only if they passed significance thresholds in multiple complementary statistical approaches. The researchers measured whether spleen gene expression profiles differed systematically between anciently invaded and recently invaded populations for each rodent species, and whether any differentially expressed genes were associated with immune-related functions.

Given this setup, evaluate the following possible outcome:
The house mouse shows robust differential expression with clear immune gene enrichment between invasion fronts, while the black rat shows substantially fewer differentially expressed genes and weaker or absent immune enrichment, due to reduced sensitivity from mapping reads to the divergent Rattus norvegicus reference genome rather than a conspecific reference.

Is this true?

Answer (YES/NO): NO